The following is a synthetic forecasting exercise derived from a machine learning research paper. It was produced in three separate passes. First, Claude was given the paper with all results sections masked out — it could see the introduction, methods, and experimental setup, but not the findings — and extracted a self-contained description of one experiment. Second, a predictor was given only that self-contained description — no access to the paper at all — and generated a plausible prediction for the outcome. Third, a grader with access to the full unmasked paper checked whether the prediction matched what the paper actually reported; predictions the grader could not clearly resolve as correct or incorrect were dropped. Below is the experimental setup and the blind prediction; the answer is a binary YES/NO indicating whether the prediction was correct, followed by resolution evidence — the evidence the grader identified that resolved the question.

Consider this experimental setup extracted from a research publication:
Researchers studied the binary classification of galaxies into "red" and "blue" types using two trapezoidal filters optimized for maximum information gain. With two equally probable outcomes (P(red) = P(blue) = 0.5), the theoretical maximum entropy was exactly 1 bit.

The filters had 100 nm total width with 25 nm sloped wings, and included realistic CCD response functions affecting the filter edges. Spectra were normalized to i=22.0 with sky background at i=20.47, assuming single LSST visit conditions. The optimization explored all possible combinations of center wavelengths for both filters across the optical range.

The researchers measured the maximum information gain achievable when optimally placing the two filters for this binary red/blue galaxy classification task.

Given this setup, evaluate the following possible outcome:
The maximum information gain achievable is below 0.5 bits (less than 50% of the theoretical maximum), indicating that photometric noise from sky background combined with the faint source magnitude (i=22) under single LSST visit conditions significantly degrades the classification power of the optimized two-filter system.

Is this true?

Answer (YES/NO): NO